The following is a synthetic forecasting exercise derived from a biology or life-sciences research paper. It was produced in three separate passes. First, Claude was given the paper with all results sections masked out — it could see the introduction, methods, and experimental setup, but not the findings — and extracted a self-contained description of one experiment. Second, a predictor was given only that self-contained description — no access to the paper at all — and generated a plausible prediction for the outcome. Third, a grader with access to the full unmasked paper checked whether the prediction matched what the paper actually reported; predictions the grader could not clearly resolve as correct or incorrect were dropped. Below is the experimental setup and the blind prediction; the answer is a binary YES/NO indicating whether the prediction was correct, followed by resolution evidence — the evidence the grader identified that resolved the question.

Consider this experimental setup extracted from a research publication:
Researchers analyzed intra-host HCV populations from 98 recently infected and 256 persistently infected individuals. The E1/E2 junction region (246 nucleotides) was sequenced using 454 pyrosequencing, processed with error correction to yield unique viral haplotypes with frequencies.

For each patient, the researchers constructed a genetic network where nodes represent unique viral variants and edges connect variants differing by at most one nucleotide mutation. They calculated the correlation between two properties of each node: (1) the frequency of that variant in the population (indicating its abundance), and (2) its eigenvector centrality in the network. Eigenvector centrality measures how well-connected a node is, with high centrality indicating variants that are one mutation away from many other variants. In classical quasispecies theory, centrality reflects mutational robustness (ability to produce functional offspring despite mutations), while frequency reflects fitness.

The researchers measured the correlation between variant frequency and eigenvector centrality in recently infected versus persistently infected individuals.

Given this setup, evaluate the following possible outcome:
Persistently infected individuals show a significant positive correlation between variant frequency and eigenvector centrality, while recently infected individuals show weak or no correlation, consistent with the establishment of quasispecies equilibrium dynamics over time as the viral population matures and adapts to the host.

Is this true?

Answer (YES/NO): YES